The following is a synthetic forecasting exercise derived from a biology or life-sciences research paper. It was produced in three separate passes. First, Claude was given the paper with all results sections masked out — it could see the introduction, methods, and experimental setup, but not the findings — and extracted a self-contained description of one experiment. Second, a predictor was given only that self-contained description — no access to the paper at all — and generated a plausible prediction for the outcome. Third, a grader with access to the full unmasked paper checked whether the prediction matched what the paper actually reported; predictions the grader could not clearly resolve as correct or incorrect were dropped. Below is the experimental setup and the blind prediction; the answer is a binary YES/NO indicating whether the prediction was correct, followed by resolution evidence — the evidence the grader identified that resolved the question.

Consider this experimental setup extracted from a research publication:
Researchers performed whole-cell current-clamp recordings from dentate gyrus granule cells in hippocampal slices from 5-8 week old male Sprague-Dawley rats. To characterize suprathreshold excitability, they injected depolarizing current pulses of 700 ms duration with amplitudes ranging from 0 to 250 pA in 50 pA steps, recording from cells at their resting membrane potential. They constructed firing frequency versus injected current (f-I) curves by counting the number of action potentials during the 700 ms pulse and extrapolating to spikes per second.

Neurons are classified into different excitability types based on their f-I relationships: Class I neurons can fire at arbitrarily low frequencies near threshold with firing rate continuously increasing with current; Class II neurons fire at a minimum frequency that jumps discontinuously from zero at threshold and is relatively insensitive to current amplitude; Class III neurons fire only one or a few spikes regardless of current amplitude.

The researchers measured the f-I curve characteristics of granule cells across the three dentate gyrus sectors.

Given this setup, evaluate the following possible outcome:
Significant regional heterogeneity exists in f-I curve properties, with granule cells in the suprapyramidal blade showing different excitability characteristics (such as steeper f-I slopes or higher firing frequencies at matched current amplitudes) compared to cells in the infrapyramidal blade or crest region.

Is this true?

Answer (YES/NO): NO